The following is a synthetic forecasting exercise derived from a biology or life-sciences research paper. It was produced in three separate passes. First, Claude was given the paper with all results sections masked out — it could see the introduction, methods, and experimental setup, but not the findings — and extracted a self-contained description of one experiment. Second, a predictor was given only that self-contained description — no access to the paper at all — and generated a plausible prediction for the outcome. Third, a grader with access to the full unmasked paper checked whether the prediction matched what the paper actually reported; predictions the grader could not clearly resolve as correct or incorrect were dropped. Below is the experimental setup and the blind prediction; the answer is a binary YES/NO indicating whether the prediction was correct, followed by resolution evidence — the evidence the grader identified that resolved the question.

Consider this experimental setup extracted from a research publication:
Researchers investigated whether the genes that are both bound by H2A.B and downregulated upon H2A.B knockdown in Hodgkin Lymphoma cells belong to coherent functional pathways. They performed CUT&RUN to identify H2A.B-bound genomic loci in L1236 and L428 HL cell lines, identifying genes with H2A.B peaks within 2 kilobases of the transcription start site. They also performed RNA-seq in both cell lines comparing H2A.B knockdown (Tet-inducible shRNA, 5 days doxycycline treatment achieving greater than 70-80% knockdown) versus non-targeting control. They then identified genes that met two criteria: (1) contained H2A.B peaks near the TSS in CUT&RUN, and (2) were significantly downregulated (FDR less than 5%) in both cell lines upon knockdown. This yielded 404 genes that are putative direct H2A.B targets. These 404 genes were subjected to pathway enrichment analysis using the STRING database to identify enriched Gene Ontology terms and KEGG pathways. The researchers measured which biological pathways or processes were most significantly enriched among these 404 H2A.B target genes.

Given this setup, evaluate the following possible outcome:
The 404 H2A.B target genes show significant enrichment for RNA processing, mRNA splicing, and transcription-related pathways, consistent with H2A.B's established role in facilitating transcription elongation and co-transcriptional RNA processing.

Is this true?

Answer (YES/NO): NO